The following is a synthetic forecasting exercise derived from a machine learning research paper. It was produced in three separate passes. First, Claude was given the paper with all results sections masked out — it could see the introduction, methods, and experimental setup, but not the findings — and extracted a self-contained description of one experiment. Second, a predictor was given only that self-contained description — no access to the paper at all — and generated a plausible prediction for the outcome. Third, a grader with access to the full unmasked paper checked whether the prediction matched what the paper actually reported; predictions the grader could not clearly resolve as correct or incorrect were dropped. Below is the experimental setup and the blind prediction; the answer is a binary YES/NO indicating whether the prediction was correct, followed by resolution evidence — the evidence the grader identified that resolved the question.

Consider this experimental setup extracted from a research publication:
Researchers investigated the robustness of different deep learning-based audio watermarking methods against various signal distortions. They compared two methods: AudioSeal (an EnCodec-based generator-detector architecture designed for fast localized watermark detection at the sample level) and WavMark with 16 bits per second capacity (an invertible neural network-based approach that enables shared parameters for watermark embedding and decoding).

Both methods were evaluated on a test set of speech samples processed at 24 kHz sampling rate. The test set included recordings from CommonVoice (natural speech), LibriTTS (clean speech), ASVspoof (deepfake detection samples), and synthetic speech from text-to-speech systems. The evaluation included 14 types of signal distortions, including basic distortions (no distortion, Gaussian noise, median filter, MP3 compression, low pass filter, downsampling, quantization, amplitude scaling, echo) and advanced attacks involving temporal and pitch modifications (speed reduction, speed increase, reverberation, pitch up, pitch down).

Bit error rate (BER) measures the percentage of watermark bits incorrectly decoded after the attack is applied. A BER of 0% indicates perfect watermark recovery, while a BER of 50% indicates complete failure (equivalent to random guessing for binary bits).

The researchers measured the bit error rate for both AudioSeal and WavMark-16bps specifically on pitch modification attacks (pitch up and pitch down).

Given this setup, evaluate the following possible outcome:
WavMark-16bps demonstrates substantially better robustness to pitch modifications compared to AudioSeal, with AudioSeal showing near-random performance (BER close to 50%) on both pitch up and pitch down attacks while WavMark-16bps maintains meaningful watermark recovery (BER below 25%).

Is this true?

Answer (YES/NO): YES